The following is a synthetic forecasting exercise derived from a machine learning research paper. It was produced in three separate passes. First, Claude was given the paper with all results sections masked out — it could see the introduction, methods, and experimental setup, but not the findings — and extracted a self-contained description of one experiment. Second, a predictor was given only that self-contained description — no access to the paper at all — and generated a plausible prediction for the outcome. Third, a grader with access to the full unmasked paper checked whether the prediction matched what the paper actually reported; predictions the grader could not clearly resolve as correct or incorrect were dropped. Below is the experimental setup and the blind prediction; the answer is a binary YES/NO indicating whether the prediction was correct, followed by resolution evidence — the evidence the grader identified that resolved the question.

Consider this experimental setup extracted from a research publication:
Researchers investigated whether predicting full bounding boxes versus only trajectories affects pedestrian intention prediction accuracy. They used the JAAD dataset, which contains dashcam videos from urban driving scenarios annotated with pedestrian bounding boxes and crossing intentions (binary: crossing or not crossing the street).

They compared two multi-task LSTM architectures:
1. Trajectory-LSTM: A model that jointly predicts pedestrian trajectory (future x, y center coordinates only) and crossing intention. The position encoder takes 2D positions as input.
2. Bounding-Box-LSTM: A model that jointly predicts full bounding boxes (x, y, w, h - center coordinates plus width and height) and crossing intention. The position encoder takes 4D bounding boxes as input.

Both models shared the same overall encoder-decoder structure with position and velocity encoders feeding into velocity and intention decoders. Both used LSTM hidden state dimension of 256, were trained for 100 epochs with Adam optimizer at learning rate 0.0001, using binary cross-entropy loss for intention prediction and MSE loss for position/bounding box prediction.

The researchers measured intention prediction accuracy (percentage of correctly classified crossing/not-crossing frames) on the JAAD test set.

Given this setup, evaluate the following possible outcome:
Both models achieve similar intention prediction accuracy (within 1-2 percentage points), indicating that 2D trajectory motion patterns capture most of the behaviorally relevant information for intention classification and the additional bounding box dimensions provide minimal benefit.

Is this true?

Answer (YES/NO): NO